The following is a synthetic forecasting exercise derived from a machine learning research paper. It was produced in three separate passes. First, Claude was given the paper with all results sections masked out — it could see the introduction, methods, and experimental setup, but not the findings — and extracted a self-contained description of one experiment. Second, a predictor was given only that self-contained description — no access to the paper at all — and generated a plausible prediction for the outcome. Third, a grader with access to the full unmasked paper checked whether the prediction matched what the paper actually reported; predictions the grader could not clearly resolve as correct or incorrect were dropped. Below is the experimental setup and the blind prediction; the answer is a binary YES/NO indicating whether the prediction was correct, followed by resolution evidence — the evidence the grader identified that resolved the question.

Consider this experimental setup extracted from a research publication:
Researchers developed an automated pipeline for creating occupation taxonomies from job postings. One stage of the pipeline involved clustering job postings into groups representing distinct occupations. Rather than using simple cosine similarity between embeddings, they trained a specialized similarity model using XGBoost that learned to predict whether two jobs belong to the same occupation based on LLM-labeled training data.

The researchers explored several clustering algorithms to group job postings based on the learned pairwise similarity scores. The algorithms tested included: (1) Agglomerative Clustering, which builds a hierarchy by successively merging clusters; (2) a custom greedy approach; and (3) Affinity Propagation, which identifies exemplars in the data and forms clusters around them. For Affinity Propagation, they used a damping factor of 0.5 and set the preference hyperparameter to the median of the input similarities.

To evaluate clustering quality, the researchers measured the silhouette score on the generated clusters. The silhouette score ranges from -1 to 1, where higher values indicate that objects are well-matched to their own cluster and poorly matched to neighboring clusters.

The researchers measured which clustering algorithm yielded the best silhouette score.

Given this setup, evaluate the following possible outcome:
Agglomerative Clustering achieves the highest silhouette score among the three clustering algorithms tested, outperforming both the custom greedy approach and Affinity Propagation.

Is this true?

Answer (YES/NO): NO